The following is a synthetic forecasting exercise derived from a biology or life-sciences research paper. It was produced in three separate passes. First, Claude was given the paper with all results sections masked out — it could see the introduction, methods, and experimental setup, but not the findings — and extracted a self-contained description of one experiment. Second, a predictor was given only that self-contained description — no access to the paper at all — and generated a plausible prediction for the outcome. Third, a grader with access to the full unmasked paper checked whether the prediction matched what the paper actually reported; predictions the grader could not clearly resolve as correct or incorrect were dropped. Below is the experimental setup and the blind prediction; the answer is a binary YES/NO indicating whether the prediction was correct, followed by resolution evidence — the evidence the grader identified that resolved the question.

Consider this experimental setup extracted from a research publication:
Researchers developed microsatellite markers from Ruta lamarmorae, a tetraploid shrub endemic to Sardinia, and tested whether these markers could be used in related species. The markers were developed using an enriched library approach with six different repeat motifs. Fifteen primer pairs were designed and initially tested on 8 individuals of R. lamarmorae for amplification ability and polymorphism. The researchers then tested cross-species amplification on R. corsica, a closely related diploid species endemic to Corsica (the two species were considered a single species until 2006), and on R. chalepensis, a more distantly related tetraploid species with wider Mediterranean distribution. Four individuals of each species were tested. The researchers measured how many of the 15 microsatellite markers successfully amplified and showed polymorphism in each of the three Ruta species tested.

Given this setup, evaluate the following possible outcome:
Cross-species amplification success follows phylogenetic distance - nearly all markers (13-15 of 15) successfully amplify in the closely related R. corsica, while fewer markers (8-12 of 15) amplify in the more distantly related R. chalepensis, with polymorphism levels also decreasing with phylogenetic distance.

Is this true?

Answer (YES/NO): NO